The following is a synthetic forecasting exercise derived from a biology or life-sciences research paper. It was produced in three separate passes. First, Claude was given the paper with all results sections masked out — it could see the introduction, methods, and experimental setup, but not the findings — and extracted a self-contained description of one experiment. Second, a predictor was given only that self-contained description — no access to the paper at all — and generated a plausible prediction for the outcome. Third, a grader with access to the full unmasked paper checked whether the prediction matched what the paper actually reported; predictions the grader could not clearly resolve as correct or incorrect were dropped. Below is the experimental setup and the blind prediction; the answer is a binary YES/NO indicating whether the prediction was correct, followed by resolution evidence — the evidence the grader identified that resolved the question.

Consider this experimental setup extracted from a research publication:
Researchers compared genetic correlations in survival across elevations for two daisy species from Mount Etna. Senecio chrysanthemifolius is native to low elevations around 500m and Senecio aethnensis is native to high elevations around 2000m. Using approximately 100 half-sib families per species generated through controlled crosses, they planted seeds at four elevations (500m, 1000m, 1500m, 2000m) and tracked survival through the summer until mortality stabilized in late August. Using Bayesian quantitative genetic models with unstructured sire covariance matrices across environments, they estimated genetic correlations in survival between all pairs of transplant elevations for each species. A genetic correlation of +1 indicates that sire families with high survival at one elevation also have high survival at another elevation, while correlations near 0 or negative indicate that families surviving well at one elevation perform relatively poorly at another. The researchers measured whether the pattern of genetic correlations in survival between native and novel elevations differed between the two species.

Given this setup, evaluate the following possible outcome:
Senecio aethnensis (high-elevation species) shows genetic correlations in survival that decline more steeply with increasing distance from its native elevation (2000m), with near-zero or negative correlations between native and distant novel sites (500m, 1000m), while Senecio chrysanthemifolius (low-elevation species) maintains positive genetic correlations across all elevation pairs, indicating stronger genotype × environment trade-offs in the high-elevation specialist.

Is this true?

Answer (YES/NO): YES